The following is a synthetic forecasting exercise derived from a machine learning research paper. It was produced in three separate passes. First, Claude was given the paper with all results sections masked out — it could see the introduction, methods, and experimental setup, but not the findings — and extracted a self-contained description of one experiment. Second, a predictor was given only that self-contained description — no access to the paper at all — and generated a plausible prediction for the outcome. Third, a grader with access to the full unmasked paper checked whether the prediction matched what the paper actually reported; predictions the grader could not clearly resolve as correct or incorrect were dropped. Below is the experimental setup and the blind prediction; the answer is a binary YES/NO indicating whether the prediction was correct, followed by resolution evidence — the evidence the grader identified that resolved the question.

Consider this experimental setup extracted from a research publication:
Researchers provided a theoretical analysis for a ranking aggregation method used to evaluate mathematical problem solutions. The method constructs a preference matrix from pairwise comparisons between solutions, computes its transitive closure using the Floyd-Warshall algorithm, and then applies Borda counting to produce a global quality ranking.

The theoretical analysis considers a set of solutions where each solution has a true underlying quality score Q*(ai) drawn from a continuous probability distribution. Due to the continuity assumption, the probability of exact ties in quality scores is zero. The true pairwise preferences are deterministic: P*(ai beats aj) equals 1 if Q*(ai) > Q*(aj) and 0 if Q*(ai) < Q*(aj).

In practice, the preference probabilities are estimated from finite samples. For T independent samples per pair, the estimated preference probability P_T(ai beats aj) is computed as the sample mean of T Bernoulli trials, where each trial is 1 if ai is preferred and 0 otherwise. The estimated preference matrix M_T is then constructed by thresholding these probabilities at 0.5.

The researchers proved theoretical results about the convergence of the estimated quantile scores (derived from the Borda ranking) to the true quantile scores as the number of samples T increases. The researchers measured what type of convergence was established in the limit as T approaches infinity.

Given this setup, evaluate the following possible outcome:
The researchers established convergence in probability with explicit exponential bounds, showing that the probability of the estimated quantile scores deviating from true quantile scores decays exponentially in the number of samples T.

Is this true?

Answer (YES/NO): NO